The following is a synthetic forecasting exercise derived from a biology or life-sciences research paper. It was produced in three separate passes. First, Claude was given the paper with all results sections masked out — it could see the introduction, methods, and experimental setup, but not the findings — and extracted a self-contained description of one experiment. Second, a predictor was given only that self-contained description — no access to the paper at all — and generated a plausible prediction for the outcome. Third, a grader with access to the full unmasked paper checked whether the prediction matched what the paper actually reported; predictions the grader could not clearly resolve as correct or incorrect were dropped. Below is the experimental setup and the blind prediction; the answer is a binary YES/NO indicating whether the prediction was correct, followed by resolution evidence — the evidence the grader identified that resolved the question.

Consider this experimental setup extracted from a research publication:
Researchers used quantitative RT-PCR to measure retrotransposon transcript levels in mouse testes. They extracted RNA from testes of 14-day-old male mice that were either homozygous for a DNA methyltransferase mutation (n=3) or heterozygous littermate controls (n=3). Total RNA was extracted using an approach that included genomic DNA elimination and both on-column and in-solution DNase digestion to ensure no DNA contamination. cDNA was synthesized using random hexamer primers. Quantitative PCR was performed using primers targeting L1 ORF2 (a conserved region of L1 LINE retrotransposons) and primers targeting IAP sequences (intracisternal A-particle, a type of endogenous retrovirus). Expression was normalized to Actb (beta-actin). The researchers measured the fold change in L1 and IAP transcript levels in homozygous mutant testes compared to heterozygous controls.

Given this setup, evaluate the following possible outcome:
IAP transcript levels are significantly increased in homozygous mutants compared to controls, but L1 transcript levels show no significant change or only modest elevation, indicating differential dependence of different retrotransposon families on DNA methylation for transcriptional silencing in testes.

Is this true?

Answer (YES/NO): NO